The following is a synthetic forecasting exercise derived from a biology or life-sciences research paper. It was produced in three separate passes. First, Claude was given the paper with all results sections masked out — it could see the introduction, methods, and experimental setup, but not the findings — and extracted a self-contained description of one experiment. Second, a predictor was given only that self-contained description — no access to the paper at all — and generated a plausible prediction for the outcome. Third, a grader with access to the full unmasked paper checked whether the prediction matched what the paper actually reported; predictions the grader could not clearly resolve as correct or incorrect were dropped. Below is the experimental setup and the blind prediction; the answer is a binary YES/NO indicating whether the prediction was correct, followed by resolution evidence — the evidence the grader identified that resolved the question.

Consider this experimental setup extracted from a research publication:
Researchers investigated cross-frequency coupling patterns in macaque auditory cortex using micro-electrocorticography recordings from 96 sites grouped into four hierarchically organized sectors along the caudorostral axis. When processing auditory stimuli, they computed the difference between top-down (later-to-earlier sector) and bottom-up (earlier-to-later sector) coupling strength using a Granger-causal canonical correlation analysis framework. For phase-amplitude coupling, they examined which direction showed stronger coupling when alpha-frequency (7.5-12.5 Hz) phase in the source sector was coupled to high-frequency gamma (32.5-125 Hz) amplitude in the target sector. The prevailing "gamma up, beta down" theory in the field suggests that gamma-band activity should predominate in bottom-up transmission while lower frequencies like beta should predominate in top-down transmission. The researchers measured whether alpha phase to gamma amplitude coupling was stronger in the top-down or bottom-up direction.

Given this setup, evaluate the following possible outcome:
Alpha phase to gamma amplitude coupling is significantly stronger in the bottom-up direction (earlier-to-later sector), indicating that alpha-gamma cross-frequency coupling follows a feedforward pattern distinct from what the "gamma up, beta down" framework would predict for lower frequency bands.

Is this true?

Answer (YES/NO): NO